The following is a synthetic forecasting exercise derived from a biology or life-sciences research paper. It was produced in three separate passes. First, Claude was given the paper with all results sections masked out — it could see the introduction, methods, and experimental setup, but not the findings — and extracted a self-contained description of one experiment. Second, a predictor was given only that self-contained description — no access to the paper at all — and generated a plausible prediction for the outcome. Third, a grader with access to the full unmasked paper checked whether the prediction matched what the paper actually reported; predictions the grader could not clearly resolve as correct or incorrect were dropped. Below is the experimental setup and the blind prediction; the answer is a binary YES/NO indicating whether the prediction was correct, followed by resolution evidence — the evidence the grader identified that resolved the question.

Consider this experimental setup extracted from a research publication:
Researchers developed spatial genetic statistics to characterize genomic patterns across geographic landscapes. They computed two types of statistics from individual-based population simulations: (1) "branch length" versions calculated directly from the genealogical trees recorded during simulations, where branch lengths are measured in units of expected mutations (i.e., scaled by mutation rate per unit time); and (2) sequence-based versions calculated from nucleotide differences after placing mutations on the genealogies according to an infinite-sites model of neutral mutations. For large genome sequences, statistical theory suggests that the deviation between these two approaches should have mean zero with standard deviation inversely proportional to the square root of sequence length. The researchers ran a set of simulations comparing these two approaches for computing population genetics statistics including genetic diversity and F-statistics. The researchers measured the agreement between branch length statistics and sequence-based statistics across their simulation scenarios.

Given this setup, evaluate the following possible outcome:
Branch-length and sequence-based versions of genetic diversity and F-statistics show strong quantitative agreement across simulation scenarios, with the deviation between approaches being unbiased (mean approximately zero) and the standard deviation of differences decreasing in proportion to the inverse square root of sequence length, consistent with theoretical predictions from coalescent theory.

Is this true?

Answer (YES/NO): YES